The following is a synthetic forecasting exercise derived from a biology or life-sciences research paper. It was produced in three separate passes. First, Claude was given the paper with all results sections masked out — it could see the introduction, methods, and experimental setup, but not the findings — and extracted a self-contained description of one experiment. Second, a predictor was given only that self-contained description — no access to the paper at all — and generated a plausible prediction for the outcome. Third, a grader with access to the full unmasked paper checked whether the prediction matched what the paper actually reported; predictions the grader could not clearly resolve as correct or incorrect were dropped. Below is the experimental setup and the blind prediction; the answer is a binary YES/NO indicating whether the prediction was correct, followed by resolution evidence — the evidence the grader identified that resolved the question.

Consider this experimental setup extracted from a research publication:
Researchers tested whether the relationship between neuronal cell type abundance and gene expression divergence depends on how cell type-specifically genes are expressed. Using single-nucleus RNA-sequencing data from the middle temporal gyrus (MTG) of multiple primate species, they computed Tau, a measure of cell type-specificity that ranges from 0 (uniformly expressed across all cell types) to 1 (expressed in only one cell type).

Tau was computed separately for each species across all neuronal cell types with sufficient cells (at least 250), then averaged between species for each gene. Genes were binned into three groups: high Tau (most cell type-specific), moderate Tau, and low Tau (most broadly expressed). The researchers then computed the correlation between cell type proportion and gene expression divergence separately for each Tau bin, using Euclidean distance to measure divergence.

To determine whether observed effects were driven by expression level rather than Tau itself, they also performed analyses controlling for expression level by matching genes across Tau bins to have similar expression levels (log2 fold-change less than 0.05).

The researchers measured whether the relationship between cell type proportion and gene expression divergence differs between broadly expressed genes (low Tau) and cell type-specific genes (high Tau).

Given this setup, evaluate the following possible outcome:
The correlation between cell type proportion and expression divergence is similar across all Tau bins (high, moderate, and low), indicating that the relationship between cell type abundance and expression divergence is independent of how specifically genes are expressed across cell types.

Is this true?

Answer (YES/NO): NO